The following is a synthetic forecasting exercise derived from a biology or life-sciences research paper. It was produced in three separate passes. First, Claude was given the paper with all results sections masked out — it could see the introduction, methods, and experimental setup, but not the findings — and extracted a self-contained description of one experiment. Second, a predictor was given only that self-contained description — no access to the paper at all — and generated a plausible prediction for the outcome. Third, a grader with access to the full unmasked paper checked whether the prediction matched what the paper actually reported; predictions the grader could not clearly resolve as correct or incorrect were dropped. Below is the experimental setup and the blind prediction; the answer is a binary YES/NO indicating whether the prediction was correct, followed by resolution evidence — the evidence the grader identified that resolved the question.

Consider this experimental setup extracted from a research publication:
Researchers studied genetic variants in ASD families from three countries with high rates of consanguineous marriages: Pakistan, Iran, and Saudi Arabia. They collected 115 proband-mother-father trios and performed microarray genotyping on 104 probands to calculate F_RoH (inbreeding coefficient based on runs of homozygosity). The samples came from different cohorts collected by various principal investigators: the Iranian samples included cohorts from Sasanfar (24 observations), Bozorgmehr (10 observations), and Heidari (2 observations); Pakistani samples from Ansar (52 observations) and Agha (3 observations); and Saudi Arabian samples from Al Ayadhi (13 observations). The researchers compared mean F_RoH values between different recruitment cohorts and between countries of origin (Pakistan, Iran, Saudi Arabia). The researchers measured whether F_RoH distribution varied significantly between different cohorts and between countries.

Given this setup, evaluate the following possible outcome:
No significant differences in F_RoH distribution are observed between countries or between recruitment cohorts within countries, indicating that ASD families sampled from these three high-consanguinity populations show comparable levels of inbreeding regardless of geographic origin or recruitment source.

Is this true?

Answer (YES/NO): NO